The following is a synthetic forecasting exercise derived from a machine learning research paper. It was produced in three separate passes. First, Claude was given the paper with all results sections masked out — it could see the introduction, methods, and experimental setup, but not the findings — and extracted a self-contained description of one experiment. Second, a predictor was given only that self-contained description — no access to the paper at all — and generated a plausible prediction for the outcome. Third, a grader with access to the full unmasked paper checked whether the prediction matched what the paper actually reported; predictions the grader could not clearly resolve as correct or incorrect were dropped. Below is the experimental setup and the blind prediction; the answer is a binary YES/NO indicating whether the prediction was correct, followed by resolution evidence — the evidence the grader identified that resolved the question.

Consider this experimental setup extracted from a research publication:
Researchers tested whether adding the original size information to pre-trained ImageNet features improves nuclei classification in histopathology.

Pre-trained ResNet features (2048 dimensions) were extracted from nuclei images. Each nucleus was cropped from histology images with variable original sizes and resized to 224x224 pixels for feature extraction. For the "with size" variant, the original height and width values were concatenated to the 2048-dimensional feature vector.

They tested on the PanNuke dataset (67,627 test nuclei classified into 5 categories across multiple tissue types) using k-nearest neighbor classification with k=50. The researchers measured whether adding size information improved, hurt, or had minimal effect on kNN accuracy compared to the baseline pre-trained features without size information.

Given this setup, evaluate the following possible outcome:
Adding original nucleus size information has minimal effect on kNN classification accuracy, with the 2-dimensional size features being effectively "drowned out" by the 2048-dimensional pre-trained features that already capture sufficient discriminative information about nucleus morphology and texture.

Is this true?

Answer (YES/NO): NO